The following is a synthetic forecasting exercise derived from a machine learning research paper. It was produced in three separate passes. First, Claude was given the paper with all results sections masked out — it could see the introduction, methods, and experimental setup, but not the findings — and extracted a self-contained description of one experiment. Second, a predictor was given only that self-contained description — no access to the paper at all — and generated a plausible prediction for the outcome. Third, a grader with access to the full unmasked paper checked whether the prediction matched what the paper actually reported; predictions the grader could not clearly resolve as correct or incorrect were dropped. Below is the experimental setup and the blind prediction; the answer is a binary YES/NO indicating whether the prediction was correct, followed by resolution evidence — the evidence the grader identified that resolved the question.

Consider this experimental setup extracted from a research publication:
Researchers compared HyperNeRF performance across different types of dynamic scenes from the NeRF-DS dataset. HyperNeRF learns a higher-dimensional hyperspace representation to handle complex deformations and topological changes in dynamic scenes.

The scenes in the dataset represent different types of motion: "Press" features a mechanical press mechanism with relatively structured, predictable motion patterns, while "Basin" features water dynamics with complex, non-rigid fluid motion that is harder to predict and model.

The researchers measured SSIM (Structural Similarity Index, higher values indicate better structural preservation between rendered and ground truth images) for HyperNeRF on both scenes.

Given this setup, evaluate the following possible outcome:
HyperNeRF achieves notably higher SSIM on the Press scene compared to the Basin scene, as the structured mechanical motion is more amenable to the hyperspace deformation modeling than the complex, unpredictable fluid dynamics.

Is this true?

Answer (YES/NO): YES